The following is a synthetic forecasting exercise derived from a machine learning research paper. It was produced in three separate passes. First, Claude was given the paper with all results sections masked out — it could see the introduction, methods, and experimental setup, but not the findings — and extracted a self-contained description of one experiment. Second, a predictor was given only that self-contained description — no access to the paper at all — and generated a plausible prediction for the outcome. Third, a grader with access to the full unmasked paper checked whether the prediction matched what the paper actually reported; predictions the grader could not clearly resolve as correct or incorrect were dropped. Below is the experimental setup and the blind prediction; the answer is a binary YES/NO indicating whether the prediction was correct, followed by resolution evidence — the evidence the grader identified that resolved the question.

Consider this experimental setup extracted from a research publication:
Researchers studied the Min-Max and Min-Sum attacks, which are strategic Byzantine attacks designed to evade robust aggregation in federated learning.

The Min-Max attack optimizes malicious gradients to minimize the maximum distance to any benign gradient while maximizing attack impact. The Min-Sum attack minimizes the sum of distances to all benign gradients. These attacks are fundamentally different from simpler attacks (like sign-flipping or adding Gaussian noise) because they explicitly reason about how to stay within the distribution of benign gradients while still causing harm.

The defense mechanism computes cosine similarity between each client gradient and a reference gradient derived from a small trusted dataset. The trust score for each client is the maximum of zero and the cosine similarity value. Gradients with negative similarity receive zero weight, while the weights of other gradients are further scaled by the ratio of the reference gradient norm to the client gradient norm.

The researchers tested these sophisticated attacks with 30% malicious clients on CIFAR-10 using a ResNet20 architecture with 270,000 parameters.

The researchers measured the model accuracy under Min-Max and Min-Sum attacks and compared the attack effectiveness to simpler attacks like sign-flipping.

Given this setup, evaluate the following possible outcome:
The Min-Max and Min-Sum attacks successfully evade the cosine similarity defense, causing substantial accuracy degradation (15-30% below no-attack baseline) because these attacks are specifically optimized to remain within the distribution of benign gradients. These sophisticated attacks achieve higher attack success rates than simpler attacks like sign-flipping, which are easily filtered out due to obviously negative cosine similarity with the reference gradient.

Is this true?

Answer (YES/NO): NO